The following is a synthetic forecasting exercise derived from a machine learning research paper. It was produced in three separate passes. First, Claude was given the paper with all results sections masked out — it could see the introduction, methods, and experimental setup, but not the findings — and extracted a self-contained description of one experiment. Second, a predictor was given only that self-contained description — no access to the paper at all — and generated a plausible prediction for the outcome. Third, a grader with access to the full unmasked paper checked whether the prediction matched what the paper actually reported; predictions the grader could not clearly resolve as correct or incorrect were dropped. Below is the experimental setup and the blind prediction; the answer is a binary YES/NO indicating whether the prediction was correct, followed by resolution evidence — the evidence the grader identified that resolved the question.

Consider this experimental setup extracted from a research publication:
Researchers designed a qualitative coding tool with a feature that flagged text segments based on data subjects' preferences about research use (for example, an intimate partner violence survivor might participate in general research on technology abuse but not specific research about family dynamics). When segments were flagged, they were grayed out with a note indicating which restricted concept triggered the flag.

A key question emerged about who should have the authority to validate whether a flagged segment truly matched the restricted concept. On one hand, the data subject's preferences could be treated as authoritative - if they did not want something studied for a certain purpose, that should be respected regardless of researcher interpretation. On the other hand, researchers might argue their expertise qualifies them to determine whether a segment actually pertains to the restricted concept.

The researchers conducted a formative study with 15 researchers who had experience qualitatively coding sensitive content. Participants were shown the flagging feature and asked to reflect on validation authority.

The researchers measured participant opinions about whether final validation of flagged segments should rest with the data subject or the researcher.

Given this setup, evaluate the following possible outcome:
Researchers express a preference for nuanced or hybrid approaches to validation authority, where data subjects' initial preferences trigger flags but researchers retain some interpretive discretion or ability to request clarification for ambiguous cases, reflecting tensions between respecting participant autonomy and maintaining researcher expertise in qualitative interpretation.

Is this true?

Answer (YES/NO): NO